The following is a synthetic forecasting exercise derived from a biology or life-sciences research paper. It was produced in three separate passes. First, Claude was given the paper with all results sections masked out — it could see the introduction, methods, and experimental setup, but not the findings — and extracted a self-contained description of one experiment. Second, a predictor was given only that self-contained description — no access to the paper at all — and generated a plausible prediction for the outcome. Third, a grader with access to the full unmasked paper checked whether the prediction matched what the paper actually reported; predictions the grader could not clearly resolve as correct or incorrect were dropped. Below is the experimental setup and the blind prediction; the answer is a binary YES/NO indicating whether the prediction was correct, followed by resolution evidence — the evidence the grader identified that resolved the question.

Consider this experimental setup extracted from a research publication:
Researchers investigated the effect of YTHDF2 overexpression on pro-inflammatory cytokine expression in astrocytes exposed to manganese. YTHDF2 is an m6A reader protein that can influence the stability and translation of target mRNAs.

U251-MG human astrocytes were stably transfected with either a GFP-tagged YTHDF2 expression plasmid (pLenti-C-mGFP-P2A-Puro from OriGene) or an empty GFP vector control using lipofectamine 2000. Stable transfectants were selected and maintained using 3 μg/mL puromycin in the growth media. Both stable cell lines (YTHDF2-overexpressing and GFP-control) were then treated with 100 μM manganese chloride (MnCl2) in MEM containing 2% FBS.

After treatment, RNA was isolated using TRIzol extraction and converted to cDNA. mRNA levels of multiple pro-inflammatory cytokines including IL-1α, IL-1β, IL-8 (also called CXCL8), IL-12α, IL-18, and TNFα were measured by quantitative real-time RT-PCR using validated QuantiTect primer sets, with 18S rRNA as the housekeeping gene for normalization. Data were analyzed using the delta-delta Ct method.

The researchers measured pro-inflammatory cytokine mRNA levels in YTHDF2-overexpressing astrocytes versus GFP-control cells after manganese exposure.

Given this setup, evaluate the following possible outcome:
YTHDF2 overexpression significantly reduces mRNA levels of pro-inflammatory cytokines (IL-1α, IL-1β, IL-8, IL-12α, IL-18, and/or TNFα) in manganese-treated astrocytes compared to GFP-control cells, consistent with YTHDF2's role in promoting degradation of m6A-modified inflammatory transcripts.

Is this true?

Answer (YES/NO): YES